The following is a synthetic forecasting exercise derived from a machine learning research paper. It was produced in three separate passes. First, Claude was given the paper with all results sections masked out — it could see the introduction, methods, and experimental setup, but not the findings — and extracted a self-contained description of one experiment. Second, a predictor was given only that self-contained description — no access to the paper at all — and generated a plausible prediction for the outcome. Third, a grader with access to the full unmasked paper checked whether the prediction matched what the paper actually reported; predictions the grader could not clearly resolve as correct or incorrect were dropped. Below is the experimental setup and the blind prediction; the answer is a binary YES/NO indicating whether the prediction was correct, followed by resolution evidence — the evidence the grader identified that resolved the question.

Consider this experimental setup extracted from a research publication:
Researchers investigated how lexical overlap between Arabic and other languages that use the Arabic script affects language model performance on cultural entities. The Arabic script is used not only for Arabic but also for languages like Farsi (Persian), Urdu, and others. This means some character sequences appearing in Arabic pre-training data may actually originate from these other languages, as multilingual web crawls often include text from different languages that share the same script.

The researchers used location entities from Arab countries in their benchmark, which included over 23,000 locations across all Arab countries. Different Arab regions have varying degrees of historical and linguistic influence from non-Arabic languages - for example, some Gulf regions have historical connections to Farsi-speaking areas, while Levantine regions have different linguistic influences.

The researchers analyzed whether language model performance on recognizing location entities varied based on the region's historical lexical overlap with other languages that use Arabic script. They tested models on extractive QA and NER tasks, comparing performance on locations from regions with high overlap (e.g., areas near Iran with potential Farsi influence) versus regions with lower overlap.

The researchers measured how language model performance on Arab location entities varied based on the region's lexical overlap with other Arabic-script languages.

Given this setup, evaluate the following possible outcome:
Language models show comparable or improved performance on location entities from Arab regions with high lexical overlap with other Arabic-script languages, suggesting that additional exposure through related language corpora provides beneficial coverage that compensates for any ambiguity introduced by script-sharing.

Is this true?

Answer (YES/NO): NO